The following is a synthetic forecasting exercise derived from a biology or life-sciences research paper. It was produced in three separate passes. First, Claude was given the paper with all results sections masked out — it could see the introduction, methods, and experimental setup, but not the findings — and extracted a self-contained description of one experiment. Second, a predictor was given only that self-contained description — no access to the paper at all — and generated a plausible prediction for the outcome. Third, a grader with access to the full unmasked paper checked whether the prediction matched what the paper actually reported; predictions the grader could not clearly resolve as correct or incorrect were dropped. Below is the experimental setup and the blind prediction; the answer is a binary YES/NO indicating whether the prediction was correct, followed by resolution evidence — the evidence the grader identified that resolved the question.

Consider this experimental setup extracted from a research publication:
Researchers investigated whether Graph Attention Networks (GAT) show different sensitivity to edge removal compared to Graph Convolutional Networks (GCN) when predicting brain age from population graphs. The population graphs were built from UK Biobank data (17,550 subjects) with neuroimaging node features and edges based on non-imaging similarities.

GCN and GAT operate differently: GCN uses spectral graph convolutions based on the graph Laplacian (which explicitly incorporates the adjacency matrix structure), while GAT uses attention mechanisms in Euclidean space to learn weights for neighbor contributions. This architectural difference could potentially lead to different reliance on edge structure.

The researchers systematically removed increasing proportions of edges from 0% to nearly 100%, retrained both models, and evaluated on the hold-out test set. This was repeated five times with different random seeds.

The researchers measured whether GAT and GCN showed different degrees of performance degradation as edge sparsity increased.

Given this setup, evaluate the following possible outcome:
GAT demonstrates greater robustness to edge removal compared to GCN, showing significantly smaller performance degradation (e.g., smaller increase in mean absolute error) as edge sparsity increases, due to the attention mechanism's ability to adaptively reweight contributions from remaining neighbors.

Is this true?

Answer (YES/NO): NO